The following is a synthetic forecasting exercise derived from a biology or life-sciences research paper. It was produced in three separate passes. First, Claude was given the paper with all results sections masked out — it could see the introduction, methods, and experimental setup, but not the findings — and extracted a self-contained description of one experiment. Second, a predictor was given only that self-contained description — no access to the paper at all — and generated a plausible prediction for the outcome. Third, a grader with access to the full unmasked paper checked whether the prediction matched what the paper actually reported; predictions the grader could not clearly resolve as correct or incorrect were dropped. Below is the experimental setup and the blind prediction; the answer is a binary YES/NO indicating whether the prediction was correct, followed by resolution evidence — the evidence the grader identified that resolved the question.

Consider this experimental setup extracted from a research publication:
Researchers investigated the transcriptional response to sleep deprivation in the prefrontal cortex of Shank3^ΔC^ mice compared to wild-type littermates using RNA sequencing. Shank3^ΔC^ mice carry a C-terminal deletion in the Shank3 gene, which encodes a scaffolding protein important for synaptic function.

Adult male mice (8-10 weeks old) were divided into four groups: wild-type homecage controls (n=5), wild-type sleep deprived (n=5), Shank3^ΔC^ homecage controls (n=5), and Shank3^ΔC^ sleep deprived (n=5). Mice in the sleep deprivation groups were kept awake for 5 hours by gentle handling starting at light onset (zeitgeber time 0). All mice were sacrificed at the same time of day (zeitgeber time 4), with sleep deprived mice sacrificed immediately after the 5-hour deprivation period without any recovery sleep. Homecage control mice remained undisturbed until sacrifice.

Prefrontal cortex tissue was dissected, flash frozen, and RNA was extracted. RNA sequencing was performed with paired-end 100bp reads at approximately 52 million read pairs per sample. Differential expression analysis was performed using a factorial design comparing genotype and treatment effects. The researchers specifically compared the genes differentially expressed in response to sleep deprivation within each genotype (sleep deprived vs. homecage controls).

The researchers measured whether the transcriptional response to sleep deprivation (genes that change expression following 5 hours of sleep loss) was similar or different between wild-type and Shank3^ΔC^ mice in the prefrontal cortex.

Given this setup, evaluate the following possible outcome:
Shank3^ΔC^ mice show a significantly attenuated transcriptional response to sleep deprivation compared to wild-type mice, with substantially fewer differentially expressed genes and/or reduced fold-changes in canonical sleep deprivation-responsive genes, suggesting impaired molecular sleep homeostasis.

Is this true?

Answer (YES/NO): NO